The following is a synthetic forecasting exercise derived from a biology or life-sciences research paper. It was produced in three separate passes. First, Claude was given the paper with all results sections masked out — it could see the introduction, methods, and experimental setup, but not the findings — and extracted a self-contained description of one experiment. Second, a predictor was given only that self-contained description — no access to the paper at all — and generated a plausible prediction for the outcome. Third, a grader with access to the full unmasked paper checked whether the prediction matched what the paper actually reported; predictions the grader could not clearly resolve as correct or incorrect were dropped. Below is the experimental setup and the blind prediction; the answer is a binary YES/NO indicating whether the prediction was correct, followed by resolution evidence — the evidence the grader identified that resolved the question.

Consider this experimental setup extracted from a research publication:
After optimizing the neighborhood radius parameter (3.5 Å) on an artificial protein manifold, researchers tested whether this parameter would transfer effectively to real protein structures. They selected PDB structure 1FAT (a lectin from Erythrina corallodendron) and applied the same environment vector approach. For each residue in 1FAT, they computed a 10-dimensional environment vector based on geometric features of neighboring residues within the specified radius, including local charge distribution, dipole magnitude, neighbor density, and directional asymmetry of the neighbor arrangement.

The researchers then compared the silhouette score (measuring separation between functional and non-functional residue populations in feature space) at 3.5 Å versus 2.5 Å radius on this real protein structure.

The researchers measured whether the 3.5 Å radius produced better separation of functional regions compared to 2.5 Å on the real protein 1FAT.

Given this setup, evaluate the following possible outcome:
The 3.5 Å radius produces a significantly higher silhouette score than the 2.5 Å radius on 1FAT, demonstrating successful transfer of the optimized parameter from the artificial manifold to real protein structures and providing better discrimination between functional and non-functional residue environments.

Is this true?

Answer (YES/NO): YES